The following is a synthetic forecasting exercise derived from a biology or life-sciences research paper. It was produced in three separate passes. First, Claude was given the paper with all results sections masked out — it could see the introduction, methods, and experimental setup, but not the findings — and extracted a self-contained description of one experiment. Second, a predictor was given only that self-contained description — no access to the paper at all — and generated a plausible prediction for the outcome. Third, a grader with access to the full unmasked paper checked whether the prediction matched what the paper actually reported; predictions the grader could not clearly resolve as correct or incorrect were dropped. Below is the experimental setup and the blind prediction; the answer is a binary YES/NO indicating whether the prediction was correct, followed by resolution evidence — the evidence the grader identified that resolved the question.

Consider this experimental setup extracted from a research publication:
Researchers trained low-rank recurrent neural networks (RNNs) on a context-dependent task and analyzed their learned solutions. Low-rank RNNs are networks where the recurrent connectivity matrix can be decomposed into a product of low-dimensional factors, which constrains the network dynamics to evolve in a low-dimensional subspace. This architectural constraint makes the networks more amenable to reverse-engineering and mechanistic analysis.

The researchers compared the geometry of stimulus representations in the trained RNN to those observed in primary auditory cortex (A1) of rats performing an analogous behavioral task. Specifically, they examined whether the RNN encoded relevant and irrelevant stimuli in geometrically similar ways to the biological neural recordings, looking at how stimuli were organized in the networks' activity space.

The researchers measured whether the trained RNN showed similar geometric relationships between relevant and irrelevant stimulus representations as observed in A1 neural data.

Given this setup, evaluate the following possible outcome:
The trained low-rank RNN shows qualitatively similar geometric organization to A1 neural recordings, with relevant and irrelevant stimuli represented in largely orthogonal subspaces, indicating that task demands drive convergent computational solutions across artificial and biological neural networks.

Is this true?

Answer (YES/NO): NO